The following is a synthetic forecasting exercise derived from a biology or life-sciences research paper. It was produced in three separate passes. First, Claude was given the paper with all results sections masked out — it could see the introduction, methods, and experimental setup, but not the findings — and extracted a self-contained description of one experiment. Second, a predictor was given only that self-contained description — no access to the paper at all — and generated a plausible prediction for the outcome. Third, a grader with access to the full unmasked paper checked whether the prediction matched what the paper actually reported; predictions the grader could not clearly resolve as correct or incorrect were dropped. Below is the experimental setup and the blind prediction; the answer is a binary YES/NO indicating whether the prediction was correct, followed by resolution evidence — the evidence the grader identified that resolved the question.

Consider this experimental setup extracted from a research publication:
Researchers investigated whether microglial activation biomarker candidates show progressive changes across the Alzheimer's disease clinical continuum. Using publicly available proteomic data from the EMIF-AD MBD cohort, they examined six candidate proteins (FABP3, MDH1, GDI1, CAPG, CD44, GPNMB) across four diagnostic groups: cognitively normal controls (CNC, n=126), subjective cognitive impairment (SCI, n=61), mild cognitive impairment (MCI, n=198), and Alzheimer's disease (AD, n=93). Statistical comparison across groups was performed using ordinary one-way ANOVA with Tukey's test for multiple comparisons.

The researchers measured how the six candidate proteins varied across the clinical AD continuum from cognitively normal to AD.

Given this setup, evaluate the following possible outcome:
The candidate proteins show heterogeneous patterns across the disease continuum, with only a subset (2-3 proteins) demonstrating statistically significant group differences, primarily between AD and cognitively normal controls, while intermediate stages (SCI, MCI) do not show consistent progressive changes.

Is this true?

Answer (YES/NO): NO